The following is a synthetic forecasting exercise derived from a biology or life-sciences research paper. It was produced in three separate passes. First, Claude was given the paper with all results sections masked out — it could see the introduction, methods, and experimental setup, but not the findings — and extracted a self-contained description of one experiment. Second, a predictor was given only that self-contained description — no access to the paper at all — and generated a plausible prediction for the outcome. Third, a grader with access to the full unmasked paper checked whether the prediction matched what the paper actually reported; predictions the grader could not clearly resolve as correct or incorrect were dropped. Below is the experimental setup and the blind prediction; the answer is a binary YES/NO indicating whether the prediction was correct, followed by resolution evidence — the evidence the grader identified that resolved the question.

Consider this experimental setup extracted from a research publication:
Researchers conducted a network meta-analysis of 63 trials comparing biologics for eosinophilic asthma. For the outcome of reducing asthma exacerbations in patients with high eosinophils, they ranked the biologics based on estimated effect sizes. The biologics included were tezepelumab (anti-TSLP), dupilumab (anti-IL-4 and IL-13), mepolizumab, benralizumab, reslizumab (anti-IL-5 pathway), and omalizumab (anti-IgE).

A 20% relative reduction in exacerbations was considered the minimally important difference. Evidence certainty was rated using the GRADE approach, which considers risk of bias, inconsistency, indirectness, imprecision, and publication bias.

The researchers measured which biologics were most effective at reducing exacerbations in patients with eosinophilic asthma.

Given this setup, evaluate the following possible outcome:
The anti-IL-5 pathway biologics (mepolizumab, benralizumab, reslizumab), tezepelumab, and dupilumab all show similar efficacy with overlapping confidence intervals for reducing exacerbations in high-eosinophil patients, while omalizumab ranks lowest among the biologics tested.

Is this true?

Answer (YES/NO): NO